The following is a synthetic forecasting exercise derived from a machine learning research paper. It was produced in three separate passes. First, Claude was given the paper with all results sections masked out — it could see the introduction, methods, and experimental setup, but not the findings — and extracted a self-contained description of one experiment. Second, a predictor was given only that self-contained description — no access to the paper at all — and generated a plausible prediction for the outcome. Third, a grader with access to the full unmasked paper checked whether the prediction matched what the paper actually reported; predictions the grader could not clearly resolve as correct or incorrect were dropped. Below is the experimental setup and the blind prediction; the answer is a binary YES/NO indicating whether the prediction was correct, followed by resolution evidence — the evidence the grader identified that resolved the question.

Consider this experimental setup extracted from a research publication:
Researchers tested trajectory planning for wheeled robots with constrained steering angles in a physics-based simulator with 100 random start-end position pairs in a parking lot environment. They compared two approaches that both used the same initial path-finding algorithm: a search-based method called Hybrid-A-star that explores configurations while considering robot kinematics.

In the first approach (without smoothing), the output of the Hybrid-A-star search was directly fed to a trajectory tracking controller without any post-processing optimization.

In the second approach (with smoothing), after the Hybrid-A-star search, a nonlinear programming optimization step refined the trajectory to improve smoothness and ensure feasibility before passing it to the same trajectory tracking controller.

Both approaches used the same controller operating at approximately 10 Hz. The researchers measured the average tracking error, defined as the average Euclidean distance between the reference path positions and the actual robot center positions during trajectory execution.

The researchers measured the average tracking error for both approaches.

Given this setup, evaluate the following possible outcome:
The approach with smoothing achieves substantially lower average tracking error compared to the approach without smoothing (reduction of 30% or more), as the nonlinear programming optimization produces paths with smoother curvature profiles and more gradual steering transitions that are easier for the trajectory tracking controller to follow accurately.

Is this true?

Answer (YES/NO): YES